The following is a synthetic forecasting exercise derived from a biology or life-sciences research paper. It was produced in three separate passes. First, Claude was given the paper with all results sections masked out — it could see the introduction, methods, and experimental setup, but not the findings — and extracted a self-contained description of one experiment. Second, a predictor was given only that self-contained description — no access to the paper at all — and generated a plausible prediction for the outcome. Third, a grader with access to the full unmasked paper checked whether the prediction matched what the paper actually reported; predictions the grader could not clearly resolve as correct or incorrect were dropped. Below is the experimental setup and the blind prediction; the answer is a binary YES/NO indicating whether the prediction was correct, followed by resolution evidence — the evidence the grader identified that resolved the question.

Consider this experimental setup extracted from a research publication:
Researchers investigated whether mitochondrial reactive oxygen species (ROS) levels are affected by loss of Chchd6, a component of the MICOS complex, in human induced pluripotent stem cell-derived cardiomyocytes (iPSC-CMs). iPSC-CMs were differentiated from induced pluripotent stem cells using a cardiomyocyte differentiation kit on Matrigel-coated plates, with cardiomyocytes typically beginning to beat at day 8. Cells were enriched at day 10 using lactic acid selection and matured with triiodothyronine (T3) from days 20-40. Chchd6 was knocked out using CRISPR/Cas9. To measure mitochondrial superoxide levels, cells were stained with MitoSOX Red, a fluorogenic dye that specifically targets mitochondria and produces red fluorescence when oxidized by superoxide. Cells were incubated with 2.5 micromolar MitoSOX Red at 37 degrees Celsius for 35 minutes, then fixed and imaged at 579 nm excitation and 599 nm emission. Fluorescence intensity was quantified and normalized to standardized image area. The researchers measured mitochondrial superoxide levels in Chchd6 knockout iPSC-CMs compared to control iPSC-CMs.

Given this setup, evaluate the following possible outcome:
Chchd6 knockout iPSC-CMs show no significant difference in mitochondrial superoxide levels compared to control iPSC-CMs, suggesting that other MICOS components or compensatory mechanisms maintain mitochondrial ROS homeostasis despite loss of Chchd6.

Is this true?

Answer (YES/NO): NO